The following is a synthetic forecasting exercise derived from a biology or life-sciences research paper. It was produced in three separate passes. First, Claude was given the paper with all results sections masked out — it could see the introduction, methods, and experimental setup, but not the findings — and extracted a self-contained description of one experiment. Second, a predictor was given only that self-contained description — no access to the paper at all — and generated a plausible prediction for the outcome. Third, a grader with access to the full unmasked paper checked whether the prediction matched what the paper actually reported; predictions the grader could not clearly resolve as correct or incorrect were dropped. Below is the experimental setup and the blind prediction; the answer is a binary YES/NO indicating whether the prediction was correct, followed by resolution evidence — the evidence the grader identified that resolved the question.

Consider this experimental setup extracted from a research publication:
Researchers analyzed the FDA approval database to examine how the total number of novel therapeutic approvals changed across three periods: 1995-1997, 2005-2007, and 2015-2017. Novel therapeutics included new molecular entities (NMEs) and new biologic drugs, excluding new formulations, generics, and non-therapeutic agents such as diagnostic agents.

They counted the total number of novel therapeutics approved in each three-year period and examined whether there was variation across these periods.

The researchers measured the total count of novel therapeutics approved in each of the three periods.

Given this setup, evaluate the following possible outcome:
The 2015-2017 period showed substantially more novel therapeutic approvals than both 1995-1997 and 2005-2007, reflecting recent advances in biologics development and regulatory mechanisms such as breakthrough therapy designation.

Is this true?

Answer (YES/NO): NO